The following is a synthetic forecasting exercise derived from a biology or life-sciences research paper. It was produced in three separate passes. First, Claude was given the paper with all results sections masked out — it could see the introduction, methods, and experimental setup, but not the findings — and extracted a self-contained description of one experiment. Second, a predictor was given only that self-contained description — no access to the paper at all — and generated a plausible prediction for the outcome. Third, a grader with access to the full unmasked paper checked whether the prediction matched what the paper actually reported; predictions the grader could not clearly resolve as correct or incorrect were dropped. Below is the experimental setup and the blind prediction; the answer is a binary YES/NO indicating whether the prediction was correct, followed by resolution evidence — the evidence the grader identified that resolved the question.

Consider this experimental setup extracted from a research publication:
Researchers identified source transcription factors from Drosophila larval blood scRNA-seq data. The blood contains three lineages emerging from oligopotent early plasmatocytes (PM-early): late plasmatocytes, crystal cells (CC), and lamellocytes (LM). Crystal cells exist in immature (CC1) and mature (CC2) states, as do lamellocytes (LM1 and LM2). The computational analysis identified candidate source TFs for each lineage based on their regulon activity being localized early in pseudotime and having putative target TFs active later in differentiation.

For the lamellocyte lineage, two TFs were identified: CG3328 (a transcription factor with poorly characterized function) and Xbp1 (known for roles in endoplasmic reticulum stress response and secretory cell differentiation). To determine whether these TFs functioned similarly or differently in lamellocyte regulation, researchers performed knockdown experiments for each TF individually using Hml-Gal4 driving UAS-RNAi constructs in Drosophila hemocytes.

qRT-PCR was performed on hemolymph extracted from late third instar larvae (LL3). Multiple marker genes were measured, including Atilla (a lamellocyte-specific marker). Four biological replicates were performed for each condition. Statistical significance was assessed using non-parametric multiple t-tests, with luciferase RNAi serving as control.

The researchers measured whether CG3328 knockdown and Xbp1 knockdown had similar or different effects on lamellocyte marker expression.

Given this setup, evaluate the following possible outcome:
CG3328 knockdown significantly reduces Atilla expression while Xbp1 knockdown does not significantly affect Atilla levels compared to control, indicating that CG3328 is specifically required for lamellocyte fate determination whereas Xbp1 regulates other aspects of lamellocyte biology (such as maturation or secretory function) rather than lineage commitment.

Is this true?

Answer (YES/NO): NO